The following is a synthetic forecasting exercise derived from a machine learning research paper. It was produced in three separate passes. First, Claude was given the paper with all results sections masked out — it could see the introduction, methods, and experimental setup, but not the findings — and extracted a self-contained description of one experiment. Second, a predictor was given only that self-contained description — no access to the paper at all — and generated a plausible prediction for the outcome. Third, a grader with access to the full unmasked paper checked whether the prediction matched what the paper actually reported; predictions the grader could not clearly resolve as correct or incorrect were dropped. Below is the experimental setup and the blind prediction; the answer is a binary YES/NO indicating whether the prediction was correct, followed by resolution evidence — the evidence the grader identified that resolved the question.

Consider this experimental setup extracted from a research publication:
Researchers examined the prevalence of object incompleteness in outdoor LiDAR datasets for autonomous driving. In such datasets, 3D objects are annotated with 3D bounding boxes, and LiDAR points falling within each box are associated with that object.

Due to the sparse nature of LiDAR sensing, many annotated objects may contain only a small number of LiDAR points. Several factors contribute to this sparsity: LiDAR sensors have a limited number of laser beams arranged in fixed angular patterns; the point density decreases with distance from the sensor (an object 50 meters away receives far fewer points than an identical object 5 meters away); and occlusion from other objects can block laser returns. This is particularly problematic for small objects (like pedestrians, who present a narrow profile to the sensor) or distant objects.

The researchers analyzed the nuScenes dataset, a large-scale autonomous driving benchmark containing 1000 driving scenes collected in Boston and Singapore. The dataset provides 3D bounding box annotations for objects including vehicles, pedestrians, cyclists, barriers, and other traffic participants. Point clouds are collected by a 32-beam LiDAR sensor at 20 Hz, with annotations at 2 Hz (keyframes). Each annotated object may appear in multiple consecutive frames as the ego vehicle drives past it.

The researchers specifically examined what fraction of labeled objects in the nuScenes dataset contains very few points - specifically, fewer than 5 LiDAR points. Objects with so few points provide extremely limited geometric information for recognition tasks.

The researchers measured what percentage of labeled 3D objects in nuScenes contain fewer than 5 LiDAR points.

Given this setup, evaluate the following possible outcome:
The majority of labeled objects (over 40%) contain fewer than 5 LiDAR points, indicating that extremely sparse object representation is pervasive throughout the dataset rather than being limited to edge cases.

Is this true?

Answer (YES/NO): NO